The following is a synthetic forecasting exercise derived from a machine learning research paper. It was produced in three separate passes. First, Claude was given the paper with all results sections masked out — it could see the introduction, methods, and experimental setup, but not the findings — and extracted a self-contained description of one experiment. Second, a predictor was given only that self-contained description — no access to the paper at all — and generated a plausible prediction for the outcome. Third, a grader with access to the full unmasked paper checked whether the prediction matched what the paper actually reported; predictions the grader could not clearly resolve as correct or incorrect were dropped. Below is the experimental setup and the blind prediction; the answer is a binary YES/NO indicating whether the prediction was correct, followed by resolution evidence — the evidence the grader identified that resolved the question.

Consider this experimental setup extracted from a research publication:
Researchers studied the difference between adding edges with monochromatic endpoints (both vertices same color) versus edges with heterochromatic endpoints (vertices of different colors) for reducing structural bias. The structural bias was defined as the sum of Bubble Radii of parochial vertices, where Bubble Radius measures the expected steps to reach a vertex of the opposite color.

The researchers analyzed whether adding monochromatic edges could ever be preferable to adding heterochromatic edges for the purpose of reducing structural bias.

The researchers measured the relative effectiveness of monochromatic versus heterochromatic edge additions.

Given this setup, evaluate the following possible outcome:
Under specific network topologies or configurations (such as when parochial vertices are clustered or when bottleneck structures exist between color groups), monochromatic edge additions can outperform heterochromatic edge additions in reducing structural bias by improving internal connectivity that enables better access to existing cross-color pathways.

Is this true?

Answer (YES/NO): NO